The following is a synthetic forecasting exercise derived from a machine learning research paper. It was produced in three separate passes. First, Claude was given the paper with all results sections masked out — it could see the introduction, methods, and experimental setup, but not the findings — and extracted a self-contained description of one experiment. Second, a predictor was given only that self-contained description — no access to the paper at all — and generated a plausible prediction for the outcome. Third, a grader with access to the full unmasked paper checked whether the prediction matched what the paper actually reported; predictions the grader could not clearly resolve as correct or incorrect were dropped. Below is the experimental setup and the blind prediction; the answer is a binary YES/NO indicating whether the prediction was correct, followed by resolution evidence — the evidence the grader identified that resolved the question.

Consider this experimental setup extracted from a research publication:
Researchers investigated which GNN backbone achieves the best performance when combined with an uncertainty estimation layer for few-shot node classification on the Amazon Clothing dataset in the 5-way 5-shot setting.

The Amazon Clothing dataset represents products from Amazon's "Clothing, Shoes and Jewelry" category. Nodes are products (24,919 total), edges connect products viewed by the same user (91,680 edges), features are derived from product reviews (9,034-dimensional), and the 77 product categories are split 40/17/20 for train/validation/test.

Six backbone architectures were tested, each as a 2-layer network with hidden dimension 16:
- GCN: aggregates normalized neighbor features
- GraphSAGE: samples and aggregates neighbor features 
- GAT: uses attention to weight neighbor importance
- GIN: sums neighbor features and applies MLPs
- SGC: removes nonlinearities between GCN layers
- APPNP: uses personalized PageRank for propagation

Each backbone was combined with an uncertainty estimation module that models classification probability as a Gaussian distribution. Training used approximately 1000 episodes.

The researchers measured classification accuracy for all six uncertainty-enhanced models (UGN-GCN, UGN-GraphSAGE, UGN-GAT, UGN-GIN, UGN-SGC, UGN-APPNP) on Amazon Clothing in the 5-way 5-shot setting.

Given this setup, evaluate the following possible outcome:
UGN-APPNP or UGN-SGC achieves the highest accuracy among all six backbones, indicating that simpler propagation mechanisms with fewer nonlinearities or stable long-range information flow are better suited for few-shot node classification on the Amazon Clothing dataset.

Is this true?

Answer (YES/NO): YES